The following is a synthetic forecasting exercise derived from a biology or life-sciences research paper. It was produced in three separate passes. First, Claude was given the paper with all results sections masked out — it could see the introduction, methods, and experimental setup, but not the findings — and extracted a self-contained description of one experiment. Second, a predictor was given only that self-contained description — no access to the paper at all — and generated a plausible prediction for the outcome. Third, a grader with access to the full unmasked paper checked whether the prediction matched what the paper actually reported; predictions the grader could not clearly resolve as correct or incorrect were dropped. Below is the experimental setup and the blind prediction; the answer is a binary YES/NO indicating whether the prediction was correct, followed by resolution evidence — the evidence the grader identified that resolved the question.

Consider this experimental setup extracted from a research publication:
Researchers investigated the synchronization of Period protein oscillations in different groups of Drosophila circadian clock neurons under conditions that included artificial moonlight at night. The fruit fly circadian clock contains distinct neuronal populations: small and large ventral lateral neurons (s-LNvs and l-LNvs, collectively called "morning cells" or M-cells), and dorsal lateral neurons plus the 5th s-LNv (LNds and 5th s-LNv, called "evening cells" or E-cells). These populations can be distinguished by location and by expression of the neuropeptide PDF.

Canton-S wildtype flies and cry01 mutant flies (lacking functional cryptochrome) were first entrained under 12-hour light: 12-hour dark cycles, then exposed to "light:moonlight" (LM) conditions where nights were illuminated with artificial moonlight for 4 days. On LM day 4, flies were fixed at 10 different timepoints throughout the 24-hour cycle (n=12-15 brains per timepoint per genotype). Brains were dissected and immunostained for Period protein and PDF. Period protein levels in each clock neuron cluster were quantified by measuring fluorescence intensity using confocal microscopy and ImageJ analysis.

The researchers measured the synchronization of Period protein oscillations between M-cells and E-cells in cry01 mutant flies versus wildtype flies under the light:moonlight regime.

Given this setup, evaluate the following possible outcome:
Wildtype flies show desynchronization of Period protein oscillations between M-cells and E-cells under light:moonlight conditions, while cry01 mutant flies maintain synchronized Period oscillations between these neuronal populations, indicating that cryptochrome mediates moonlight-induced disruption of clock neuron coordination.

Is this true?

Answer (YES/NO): NO